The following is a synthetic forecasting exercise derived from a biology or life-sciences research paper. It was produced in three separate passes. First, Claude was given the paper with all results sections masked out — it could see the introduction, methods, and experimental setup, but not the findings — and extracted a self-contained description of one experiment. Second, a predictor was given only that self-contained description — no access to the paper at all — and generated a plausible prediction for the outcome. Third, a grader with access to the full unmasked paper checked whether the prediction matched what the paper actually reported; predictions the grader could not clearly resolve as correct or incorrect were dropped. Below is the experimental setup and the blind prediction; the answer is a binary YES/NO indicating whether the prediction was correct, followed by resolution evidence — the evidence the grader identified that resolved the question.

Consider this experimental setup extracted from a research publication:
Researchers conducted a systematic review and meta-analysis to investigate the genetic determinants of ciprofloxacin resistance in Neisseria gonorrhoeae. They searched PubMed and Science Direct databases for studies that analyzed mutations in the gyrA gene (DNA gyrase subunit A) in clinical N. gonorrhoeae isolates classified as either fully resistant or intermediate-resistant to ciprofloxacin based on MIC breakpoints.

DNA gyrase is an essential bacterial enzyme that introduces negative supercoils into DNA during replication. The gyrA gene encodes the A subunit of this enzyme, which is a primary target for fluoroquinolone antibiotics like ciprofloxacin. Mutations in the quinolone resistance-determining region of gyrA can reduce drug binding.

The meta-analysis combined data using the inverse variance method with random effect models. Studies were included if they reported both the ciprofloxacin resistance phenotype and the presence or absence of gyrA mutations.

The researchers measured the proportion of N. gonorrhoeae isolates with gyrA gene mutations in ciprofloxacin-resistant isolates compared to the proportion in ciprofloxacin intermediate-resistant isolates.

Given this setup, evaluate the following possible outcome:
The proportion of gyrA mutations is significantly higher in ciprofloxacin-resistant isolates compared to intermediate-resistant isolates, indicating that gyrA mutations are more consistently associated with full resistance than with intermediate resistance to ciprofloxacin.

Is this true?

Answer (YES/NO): NO